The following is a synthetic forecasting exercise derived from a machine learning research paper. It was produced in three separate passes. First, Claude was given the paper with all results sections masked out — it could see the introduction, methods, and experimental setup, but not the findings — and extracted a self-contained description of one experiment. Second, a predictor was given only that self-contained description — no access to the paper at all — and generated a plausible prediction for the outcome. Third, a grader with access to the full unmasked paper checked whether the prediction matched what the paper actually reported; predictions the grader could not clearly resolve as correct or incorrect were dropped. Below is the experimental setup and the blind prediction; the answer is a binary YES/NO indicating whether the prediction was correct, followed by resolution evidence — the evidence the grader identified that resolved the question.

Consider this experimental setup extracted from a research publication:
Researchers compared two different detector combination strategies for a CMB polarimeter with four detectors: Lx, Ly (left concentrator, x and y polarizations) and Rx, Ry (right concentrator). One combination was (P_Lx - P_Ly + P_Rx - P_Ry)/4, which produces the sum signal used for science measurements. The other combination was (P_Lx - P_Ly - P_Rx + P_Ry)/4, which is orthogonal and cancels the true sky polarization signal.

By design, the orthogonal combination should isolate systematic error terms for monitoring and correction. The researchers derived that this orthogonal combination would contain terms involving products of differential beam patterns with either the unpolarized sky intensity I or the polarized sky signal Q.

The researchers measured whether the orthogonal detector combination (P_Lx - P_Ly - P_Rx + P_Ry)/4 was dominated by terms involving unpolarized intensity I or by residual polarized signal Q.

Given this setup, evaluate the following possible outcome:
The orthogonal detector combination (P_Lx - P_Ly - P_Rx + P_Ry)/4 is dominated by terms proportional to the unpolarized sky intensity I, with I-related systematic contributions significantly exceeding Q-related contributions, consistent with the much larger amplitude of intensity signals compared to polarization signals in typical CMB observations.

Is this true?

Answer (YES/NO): YES